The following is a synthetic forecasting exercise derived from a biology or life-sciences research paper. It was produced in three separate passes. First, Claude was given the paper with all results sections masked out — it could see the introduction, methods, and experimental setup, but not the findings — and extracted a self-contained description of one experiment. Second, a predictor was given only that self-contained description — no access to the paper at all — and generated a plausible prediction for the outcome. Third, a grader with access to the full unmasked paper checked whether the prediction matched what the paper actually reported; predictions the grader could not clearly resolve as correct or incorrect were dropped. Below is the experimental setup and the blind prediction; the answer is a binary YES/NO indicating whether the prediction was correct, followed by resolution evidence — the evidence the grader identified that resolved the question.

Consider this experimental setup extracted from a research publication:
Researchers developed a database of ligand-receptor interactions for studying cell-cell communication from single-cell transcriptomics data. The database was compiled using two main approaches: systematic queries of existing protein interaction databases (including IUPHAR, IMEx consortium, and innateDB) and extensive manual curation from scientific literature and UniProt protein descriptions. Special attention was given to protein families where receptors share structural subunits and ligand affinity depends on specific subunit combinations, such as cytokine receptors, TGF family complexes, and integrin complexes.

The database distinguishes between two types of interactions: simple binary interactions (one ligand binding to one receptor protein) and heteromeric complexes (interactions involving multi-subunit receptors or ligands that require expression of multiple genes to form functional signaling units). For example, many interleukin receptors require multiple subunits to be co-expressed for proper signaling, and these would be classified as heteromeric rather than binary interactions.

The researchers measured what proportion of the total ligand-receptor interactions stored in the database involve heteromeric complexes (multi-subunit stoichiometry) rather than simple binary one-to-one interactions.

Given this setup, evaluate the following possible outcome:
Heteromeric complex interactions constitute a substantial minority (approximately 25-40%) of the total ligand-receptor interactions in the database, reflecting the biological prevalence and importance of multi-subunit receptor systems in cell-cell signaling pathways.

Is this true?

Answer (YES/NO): YES